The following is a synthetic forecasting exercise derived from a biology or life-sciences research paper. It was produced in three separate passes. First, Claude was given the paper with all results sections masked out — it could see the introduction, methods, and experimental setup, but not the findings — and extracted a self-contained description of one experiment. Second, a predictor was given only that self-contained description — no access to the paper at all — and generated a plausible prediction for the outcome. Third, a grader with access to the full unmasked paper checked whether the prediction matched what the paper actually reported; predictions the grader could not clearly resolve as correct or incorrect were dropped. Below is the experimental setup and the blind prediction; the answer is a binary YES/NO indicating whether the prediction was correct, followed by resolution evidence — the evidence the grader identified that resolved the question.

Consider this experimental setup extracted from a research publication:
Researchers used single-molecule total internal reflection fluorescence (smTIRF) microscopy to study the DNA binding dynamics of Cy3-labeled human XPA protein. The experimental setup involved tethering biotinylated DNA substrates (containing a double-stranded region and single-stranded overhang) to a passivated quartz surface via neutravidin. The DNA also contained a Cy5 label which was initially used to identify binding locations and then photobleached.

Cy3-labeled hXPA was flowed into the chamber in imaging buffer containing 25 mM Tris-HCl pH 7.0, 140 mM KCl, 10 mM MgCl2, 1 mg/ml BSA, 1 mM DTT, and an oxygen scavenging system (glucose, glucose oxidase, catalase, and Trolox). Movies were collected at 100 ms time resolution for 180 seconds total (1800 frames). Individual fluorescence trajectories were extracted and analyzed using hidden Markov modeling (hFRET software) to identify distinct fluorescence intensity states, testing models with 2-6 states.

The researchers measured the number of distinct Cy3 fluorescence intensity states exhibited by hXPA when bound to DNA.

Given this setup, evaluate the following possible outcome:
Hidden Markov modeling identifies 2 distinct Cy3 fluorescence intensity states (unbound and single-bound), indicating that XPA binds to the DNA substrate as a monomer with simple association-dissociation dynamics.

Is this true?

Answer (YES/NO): NO